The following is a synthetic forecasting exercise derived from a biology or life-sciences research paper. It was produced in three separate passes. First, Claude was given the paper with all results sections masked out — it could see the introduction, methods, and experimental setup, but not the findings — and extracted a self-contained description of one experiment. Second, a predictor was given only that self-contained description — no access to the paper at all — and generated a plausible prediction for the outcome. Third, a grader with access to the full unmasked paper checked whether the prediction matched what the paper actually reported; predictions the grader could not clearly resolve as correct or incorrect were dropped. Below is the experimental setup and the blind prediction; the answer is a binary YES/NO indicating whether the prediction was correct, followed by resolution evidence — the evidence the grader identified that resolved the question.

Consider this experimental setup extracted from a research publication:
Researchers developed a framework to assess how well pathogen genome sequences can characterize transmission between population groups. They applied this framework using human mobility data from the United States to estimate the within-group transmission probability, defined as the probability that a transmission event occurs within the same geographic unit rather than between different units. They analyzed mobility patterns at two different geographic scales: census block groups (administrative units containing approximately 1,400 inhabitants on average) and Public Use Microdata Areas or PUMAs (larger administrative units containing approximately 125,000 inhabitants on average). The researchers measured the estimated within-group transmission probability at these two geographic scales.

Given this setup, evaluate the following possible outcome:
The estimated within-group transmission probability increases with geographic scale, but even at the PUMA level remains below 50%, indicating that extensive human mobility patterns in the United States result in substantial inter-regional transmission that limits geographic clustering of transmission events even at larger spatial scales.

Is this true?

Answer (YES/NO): NO